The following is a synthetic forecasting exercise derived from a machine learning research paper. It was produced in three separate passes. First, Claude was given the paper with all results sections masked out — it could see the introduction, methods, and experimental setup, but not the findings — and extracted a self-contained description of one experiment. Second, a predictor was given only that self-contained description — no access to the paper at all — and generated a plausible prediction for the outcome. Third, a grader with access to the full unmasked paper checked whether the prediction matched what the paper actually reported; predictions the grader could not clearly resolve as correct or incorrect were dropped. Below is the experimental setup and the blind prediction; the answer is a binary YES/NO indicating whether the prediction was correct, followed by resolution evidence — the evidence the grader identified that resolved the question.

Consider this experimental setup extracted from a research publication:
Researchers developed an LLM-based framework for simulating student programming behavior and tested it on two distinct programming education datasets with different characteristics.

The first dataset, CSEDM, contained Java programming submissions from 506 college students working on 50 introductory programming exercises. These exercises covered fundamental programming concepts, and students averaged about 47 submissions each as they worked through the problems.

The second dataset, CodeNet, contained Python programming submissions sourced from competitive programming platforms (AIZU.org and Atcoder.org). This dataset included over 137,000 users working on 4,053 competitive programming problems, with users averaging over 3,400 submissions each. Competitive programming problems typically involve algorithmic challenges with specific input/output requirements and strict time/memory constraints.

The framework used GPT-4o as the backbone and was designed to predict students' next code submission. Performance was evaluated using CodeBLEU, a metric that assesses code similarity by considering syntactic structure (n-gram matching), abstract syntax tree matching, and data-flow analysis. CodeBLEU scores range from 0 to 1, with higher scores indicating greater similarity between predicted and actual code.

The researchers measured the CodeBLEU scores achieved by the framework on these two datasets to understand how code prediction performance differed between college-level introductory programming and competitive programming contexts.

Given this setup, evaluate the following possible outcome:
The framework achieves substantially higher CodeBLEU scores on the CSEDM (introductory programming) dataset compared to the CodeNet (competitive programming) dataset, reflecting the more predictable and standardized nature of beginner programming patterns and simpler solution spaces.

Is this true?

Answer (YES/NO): YES